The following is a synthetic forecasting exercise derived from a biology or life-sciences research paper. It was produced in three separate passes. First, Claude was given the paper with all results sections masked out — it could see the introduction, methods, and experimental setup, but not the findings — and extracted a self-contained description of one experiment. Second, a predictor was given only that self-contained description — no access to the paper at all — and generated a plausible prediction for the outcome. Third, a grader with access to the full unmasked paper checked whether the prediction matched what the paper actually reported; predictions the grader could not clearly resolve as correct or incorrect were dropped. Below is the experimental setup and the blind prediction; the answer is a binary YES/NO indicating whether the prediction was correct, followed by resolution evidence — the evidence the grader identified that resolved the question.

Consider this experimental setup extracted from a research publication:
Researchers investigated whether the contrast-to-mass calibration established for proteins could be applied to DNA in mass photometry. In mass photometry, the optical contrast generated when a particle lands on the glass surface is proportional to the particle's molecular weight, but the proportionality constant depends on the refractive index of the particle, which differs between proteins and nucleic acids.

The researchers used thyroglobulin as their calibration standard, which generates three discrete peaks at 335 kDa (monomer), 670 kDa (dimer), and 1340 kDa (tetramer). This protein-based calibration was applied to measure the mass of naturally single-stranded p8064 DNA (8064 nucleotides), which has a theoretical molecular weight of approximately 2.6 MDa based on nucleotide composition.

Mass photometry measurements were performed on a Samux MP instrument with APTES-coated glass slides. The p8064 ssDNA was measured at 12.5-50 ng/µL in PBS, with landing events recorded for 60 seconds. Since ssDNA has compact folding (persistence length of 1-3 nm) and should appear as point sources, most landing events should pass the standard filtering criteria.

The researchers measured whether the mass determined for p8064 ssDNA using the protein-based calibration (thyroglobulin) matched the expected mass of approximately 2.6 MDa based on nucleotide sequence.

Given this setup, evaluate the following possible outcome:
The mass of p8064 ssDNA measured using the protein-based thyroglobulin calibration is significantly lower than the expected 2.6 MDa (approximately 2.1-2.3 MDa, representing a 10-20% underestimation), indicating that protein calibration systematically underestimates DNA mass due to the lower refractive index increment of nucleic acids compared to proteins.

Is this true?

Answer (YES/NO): NO